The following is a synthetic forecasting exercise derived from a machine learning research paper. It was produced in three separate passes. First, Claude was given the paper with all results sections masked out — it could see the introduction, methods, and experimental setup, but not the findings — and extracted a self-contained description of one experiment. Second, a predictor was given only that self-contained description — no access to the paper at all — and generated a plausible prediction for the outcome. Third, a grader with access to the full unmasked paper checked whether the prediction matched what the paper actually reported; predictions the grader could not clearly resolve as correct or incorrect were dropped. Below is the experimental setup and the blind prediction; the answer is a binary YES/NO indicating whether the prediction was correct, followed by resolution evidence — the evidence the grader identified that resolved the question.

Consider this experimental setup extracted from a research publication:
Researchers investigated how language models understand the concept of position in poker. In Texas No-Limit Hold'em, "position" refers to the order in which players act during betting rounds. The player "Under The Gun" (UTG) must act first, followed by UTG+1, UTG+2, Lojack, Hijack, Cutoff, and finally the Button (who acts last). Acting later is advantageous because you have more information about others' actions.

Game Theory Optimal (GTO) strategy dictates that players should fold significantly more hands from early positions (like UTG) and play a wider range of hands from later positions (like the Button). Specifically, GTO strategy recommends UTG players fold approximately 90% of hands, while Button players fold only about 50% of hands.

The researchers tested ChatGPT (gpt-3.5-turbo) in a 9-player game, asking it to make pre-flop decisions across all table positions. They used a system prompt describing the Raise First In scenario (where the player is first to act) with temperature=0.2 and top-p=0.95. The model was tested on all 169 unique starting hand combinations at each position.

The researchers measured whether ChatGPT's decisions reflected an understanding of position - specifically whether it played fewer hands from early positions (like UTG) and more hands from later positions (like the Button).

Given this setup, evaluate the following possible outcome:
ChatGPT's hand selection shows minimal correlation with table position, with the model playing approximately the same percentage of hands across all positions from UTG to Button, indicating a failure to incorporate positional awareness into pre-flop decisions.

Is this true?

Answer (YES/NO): NO